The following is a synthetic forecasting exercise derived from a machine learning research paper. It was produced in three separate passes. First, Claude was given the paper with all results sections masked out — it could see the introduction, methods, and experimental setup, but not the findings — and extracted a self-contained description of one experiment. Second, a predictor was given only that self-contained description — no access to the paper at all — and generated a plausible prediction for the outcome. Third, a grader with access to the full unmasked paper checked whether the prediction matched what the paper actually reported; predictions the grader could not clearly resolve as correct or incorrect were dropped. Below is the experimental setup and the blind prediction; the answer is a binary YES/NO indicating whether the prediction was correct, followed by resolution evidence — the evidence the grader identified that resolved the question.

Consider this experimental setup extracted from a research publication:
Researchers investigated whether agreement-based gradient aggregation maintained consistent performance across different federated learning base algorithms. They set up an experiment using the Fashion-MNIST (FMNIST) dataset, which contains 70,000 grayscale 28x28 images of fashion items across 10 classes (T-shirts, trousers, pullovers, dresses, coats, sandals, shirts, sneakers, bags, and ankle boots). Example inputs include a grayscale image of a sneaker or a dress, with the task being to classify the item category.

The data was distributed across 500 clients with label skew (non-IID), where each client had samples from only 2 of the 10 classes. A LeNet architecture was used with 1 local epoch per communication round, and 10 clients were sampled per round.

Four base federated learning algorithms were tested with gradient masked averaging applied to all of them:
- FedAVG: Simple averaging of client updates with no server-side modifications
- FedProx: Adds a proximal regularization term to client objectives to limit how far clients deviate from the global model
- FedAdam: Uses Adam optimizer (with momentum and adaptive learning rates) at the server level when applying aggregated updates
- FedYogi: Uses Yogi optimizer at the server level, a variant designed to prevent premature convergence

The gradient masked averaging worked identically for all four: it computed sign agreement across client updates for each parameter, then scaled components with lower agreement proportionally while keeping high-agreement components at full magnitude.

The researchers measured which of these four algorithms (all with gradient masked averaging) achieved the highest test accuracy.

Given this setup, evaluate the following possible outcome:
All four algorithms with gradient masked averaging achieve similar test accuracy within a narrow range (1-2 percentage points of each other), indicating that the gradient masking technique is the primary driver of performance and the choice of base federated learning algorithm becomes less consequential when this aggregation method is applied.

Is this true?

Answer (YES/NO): NO